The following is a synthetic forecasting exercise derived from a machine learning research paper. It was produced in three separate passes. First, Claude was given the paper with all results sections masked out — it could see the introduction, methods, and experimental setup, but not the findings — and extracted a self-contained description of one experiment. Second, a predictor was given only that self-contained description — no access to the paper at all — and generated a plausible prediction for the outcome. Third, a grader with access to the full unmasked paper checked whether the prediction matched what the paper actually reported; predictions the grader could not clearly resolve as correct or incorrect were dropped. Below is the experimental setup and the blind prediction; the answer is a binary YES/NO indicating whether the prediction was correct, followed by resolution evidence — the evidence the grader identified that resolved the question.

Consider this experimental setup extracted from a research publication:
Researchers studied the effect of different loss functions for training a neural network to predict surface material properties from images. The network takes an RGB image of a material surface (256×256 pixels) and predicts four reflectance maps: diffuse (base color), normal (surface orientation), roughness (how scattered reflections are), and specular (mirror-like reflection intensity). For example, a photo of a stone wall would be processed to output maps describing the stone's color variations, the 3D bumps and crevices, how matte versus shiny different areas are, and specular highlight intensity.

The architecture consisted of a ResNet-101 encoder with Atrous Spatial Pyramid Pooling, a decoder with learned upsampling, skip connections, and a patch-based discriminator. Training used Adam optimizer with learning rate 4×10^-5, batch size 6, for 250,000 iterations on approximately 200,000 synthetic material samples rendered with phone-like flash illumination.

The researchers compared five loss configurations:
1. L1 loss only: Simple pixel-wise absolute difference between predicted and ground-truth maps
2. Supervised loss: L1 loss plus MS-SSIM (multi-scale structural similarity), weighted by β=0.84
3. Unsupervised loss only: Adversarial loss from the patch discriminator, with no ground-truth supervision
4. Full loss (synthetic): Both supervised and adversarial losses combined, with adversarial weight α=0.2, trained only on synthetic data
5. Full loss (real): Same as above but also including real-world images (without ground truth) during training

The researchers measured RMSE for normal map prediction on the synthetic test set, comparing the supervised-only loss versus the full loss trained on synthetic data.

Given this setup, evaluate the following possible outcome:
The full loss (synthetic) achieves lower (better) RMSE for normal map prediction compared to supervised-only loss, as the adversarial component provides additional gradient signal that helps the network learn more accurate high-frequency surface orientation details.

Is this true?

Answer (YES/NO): YES